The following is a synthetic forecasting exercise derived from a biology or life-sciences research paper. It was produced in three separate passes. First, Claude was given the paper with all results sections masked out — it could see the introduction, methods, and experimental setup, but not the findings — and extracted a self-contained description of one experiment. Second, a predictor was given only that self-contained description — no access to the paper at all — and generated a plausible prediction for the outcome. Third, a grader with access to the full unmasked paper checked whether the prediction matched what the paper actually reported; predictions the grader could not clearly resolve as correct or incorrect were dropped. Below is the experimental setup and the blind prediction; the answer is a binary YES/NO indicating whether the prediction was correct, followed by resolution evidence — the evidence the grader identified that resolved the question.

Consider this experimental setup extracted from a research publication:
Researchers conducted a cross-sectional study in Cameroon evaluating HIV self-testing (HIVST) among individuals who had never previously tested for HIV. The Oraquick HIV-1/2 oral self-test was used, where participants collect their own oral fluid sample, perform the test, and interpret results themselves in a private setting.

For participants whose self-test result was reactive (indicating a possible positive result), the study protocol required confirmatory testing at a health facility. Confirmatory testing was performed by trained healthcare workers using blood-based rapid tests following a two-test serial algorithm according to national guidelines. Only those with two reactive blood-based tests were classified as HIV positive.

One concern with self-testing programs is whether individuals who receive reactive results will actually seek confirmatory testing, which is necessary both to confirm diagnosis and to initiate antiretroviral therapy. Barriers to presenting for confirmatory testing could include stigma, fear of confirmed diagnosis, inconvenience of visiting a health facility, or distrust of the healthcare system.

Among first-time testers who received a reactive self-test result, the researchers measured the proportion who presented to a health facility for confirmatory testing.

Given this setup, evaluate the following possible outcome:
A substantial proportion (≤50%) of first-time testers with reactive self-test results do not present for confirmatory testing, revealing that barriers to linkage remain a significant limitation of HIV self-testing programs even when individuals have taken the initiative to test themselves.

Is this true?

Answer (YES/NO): YES